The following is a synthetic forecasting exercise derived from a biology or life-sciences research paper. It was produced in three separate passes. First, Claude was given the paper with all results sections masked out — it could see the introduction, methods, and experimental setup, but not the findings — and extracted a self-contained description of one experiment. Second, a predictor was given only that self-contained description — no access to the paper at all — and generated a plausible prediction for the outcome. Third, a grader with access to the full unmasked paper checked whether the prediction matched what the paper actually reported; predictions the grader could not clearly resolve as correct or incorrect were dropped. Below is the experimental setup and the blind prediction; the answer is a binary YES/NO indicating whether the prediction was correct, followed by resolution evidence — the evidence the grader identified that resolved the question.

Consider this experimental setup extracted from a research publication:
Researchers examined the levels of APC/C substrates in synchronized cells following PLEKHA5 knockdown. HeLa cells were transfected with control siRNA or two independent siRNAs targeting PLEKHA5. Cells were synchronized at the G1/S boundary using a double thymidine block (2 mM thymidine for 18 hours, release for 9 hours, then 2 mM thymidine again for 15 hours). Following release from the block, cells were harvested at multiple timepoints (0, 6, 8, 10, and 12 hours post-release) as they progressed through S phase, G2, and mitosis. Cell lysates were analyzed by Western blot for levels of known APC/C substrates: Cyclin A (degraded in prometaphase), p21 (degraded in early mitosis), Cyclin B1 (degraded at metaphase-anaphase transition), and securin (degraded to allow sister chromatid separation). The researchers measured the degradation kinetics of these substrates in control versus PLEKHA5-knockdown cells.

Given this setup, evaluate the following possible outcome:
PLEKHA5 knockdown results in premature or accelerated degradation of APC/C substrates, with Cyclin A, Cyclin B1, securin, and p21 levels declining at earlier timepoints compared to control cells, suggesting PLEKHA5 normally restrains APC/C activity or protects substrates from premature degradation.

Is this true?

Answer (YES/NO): NO